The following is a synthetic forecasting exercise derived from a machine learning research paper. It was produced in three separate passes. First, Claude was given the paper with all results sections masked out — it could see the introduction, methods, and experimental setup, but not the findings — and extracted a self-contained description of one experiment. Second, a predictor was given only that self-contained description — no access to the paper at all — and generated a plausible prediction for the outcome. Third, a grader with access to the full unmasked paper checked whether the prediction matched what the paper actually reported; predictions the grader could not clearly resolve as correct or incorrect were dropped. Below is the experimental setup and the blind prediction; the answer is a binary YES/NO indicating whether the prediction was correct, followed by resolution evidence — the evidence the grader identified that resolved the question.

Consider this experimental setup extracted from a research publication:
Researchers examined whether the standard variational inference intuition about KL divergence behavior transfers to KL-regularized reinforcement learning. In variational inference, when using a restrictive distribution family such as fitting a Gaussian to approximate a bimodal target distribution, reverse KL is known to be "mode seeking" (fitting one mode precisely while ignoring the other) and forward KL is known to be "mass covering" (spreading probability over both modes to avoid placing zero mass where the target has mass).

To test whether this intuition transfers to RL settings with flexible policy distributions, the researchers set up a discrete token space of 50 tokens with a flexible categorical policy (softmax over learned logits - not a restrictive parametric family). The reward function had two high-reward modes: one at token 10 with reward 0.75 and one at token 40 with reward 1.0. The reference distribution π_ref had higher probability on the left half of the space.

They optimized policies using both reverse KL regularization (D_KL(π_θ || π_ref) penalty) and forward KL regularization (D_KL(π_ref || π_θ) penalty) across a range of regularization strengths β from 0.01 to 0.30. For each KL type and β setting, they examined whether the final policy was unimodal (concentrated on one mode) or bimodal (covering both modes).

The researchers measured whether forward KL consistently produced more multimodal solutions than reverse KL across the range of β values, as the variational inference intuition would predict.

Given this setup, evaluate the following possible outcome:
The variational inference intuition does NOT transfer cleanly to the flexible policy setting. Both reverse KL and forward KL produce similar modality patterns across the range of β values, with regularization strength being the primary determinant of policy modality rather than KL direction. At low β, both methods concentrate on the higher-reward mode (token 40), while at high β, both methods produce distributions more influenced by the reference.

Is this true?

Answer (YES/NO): YES